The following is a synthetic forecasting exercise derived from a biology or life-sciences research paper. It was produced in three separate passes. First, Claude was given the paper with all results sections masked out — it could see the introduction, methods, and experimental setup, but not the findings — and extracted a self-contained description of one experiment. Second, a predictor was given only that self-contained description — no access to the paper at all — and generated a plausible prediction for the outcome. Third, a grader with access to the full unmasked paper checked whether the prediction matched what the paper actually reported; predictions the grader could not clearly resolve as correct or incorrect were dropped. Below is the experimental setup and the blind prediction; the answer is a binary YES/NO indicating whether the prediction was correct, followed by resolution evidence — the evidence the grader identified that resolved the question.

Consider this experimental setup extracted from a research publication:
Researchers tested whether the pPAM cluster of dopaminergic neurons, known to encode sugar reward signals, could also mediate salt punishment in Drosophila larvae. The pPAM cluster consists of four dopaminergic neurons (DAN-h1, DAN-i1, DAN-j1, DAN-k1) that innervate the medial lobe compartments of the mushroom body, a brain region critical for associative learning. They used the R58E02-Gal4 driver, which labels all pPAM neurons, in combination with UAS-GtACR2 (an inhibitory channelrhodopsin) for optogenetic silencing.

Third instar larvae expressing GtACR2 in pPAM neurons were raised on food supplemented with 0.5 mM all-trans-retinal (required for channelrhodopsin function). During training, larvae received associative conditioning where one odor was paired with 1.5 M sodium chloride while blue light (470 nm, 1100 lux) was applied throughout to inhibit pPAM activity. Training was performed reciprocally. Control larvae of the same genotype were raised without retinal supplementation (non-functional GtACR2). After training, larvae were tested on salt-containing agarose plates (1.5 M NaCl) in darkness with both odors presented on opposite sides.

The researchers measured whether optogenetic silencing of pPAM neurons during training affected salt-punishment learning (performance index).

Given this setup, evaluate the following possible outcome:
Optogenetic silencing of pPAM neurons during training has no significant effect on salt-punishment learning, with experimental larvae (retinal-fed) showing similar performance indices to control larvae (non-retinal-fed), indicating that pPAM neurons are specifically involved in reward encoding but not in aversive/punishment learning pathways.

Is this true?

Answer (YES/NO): YES